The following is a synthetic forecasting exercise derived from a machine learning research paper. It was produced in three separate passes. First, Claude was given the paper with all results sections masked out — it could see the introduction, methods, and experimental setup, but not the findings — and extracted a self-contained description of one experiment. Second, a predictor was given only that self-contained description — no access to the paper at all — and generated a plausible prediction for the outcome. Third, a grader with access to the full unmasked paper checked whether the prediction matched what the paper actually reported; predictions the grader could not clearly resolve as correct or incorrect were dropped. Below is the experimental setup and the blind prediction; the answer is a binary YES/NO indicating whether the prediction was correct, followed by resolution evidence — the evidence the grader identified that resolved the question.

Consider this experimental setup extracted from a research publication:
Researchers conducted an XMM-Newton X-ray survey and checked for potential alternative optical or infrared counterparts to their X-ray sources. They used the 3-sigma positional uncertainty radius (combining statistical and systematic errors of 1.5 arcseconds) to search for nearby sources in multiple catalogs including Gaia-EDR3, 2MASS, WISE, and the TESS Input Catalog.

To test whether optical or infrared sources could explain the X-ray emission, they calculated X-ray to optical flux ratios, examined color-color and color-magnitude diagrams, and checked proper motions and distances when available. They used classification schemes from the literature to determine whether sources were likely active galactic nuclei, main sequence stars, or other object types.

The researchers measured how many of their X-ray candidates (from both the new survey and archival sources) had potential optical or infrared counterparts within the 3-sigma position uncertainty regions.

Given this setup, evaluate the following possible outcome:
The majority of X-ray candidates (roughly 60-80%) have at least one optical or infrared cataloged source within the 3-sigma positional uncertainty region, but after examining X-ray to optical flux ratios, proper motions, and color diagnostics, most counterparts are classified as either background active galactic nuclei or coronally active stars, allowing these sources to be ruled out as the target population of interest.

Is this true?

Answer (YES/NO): NO